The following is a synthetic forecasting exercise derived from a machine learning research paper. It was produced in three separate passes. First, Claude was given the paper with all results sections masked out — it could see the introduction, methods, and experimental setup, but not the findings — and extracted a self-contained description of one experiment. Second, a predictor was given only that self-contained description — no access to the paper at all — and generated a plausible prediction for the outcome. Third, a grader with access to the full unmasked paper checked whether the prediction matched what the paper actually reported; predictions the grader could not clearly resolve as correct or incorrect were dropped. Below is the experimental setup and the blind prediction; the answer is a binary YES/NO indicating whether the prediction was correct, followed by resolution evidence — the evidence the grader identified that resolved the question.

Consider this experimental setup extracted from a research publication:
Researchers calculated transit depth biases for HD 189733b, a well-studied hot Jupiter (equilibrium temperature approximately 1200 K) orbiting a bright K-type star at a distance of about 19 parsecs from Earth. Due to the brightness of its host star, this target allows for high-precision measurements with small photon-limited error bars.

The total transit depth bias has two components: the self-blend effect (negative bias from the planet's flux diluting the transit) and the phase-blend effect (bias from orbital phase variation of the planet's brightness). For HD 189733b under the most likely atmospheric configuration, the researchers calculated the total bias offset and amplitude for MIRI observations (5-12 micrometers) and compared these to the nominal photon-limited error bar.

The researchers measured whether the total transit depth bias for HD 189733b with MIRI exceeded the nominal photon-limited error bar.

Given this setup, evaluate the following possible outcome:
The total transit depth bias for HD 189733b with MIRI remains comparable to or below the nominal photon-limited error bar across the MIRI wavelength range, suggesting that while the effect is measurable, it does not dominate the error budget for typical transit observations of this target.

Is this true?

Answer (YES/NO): NO